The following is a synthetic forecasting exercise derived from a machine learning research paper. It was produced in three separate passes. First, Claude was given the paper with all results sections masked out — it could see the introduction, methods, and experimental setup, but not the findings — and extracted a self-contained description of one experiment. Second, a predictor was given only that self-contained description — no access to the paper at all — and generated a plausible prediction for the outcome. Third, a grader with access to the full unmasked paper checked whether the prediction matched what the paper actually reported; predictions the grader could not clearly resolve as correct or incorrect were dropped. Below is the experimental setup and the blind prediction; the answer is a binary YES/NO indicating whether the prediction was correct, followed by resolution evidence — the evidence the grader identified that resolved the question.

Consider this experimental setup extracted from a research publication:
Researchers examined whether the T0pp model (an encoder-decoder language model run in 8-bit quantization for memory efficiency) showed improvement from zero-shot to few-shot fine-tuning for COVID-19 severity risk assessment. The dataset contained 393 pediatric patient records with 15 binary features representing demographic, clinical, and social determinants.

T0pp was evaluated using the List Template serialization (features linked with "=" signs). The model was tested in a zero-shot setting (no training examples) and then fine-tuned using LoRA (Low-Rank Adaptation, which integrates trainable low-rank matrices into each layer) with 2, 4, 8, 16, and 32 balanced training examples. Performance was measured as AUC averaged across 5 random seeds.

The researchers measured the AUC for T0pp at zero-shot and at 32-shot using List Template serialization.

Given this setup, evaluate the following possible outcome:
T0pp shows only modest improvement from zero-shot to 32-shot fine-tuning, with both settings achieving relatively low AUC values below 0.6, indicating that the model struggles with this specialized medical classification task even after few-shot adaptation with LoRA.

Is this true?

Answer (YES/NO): NO